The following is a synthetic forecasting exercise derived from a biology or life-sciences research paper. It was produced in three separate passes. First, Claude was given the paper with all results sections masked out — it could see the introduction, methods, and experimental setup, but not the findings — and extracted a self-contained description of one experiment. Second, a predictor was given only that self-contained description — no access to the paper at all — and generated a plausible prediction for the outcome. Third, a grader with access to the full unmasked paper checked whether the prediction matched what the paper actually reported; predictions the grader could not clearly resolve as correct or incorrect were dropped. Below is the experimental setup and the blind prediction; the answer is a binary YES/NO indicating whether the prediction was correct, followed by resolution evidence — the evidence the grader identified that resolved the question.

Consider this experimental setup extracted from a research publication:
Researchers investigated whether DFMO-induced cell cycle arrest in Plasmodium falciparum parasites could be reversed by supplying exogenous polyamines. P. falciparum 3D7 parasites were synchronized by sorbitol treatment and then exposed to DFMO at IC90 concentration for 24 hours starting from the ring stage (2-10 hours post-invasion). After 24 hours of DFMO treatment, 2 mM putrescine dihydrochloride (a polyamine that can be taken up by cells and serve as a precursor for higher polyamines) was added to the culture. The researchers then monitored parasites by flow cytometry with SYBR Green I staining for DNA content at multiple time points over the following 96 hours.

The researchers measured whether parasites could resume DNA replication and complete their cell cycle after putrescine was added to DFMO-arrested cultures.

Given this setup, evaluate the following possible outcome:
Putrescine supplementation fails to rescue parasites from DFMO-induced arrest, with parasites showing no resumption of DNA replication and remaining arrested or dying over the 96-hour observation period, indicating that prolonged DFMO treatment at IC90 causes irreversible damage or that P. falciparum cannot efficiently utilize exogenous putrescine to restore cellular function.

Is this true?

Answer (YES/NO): NO